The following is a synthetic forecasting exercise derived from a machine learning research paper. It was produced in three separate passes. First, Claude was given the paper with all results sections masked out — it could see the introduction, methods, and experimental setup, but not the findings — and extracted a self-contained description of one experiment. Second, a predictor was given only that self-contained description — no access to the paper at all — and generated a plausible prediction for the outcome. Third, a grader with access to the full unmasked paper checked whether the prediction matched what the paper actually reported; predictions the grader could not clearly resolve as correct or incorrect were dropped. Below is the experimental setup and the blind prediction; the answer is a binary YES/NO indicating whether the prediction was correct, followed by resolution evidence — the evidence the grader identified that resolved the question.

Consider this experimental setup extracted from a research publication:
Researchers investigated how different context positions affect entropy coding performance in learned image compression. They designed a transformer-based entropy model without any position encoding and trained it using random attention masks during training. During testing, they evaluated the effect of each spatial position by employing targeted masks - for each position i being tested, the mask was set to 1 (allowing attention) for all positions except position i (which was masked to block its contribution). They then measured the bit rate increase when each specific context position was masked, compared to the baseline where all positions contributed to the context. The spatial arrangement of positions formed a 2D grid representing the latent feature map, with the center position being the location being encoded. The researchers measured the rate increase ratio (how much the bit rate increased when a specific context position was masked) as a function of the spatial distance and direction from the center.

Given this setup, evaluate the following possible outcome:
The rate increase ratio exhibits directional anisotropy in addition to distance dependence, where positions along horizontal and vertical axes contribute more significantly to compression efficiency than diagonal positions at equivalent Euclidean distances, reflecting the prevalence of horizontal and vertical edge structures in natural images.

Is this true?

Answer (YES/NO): YES